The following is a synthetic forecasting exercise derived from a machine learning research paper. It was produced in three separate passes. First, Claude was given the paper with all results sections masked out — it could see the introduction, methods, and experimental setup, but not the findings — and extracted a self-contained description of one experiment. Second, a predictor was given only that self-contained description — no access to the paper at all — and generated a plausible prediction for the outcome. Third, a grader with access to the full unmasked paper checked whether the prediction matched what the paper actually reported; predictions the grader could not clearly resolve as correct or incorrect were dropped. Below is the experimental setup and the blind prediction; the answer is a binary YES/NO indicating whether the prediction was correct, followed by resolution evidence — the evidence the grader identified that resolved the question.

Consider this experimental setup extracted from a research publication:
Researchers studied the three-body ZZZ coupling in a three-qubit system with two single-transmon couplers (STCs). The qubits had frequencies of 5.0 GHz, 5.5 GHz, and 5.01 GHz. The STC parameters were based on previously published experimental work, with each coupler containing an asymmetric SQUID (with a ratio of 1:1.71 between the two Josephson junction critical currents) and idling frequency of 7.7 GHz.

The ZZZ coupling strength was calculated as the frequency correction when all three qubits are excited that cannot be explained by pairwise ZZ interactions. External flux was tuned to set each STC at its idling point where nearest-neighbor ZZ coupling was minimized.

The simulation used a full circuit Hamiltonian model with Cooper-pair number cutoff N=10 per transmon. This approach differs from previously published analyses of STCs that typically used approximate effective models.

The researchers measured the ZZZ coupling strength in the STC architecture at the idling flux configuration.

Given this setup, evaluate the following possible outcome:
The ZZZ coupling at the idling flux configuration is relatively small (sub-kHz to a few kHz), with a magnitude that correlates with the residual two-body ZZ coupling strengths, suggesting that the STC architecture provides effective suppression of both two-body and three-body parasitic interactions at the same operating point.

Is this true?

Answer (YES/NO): NO